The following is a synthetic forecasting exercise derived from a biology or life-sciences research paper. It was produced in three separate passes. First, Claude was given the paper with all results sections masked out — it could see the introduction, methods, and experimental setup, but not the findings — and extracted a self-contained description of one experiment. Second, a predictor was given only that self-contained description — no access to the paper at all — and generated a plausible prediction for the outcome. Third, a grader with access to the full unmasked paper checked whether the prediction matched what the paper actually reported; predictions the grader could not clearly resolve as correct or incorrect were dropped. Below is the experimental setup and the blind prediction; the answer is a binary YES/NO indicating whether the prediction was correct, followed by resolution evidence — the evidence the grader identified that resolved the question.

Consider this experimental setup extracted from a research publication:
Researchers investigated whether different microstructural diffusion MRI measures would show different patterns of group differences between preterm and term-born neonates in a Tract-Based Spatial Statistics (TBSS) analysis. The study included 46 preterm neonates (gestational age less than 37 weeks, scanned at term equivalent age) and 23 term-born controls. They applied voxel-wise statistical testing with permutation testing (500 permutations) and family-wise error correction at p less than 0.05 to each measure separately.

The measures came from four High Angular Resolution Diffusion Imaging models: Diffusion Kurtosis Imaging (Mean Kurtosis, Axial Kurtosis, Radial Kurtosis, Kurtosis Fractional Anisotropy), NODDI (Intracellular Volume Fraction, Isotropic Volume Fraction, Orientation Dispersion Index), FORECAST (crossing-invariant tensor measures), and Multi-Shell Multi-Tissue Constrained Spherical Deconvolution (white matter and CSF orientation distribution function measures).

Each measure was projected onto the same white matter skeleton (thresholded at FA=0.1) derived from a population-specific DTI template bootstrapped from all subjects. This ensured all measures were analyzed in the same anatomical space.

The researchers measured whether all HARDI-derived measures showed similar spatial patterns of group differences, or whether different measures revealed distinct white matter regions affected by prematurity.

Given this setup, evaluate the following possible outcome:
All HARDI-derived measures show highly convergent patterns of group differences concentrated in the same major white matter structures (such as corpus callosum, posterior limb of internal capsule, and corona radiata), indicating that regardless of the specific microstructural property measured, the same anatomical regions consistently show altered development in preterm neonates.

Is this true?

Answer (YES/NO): NO